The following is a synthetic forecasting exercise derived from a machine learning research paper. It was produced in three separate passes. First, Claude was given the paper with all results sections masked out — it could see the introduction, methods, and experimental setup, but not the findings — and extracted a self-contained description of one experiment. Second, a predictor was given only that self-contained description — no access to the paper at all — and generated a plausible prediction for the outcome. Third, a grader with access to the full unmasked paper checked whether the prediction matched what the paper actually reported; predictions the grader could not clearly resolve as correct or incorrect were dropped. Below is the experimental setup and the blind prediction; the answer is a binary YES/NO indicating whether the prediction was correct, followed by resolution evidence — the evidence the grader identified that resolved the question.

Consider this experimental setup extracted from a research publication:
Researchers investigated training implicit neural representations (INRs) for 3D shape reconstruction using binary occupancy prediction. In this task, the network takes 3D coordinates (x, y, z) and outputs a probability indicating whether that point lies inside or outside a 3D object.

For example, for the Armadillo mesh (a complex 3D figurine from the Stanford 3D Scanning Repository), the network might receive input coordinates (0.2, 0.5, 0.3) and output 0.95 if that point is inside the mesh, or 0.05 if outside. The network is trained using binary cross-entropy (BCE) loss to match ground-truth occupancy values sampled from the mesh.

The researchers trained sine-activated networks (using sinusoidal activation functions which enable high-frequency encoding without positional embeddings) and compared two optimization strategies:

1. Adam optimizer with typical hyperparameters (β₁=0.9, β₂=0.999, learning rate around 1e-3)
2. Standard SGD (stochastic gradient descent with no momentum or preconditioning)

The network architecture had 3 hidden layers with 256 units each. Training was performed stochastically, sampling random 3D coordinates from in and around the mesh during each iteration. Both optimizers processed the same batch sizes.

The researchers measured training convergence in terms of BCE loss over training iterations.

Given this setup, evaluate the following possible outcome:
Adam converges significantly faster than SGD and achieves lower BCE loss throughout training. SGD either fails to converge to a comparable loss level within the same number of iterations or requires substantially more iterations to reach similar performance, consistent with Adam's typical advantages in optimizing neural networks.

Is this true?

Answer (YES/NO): YES